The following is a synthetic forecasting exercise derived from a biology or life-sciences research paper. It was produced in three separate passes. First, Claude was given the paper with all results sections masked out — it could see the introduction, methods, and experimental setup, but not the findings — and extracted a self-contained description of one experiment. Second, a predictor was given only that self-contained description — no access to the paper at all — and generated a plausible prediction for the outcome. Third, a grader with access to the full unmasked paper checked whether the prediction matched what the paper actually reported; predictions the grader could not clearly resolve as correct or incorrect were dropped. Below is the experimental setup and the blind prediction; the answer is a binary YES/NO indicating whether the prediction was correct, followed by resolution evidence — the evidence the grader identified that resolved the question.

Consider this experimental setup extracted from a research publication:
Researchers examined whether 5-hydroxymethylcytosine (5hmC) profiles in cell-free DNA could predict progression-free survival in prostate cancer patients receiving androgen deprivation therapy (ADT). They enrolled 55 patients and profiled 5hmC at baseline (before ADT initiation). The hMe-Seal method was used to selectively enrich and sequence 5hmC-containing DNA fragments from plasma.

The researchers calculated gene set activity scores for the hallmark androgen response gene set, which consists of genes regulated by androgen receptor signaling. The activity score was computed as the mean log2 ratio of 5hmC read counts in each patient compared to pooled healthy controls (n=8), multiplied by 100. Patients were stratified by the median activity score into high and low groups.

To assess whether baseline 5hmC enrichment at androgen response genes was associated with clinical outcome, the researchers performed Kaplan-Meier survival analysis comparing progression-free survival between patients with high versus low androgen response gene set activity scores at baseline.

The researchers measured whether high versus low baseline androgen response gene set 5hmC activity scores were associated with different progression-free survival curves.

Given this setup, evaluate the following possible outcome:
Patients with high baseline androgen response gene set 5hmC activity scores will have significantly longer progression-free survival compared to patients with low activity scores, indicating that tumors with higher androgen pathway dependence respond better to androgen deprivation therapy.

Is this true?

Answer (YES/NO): NO